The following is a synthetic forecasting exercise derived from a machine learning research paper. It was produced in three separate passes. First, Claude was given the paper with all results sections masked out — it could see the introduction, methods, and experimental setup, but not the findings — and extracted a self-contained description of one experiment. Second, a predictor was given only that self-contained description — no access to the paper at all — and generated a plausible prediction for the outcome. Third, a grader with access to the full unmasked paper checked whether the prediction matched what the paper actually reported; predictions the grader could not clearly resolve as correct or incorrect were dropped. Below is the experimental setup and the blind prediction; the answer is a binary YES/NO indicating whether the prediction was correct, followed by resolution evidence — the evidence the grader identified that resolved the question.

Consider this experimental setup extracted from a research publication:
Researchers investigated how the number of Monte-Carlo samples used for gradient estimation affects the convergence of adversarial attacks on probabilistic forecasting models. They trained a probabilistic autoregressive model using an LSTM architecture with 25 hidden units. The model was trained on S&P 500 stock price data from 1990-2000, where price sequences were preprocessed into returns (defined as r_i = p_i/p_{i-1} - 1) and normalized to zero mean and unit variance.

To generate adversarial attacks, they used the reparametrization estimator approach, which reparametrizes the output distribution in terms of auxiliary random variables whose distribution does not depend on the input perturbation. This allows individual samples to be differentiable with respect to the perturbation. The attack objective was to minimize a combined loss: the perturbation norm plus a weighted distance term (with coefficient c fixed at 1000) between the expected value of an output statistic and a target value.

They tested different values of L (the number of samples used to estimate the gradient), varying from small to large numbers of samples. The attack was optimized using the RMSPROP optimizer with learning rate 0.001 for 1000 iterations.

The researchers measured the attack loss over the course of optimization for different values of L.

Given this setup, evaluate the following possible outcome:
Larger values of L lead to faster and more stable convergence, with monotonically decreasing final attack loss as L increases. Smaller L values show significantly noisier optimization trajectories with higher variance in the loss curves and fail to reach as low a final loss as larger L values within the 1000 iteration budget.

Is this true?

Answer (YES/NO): NO